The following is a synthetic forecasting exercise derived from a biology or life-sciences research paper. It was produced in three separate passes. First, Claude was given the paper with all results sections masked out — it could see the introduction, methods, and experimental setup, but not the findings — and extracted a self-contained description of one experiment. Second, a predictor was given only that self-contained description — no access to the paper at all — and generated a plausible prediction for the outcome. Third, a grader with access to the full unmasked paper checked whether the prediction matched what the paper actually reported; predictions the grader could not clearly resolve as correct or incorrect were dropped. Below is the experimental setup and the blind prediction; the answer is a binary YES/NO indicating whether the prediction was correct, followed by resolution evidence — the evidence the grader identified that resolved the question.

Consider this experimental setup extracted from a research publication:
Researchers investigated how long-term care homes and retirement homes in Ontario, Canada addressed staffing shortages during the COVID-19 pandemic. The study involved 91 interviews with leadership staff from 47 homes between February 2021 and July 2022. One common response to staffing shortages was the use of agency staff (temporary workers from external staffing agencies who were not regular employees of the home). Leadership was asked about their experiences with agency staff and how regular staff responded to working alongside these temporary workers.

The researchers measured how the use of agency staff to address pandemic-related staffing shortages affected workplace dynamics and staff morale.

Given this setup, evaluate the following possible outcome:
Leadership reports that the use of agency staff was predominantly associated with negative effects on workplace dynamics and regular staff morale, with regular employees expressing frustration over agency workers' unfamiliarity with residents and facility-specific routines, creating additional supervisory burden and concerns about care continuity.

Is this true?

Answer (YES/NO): NO